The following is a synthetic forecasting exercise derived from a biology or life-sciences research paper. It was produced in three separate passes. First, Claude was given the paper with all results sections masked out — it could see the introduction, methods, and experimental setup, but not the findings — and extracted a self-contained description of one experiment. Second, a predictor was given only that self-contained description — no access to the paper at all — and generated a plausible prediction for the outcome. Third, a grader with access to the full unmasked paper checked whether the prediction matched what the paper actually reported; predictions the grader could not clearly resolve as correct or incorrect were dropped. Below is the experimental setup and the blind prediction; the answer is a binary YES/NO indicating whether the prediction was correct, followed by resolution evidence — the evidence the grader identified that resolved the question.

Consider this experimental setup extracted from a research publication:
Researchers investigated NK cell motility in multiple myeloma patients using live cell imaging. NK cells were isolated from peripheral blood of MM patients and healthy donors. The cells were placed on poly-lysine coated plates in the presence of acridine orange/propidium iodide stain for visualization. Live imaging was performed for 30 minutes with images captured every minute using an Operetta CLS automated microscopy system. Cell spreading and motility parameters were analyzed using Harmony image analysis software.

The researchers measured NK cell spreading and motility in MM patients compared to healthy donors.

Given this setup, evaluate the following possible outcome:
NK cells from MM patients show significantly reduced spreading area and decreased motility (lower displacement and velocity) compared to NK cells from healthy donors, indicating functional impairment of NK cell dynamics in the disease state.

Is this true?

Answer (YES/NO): NO